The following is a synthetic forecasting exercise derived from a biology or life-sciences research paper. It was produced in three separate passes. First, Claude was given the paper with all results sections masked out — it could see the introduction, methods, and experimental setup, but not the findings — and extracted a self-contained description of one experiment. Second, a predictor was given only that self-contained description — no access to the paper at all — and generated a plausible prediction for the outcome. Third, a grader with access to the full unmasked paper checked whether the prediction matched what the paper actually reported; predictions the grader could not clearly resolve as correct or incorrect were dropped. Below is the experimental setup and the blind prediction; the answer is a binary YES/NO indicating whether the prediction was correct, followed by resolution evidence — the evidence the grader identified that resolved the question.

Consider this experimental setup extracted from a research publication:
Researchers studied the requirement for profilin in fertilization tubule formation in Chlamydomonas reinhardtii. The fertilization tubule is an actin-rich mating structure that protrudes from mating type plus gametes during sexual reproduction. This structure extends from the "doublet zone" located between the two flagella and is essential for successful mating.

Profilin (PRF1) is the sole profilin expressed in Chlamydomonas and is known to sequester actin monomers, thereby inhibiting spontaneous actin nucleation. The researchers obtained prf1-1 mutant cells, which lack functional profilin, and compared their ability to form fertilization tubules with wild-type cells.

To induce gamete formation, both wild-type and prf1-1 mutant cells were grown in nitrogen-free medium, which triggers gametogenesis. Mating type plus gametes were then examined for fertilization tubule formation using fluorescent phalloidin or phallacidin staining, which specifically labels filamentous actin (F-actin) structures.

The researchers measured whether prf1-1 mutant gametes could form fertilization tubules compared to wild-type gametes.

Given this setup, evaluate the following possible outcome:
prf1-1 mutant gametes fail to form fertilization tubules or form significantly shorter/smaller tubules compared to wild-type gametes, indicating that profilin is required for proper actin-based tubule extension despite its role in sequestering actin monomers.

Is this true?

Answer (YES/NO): YES